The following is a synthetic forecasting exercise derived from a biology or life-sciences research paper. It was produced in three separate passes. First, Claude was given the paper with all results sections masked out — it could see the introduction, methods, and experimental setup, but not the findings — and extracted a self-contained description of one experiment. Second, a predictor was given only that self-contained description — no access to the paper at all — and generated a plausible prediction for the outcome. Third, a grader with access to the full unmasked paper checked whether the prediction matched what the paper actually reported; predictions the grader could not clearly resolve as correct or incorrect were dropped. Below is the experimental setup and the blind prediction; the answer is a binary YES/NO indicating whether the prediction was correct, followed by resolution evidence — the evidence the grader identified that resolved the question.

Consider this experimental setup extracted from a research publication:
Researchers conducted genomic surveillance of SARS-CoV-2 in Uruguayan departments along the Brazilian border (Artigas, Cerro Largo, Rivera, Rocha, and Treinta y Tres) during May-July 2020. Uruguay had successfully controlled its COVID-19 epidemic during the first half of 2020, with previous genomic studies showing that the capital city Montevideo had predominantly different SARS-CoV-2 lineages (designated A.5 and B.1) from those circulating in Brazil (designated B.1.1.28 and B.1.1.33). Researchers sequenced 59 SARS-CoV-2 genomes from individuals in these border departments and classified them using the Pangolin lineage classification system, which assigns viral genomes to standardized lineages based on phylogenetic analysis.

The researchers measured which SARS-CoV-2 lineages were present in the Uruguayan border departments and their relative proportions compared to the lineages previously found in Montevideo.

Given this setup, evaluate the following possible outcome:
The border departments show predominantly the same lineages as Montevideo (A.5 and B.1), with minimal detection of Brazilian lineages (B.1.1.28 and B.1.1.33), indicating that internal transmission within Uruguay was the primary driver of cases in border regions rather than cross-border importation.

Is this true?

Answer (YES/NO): NO